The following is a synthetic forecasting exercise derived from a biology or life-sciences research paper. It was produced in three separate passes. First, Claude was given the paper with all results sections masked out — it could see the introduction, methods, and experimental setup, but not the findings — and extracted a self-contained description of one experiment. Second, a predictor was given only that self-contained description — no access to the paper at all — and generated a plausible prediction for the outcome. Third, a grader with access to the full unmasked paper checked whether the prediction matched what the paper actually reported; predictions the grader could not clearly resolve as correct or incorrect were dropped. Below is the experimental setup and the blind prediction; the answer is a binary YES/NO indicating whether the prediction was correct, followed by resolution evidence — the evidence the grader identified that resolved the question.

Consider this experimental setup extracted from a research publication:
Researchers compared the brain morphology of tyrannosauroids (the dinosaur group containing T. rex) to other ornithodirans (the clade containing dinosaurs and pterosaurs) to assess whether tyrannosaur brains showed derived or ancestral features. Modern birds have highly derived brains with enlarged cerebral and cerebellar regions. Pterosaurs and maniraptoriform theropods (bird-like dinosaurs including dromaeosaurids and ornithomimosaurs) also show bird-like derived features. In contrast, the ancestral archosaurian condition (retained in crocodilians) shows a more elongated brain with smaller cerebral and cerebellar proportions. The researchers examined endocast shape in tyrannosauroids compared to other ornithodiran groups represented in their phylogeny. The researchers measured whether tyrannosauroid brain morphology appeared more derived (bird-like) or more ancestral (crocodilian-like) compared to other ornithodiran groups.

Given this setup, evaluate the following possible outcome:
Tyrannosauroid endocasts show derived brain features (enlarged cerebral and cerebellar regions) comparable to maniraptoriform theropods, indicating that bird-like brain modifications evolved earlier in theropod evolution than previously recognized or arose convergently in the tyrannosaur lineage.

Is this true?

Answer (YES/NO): NO